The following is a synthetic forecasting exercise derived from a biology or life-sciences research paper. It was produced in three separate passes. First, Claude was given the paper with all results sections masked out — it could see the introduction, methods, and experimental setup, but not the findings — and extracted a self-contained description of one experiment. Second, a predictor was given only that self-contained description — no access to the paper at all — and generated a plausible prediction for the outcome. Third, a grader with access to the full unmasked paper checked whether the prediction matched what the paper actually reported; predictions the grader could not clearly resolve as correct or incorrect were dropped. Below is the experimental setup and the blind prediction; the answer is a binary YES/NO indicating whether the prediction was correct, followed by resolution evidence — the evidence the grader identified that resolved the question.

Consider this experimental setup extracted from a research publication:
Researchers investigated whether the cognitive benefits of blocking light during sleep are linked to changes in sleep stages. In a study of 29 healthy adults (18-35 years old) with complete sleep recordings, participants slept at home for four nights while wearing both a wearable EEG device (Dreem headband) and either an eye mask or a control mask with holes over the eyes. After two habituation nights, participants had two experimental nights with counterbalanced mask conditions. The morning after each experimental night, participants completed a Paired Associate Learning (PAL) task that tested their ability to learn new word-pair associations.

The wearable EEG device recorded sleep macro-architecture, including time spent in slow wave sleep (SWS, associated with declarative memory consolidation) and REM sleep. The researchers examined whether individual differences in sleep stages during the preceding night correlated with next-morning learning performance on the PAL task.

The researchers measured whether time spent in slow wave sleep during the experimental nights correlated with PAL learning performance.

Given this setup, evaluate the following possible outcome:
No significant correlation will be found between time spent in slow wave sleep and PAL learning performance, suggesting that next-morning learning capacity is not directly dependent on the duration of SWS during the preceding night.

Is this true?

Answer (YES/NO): NO